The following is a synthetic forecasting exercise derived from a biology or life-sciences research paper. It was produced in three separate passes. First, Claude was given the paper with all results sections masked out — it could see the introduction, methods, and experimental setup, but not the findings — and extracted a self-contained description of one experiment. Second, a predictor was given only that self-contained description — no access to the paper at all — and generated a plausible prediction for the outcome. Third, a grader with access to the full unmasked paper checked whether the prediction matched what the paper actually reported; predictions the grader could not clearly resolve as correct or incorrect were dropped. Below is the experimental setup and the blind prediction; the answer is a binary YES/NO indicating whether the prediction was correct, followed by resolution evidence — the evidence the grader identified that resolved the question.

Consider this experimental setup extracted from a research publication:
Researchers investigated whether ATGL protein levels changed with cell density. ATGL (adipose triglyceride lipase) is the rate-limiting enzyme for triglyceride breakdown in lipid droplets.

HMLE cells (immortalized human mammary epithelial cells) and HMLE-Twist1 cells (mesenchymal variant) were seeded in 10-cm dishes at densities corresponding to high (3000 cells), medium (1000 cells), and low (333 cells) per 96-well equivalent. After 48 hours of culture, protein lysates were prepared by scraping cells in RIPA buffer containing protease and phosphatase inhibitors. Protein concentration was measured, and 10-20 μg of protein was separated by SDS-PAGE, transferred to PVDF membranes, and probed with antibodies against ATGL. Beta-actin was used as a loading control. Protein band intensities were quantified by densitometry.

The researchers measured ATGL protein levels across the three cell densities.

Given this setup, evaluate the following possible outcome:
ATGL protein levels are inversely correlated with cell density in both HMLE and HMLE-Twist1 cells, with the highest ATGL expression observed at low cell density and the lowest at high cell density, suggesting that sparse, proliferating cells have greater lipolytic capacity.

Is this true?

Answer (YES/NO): YES